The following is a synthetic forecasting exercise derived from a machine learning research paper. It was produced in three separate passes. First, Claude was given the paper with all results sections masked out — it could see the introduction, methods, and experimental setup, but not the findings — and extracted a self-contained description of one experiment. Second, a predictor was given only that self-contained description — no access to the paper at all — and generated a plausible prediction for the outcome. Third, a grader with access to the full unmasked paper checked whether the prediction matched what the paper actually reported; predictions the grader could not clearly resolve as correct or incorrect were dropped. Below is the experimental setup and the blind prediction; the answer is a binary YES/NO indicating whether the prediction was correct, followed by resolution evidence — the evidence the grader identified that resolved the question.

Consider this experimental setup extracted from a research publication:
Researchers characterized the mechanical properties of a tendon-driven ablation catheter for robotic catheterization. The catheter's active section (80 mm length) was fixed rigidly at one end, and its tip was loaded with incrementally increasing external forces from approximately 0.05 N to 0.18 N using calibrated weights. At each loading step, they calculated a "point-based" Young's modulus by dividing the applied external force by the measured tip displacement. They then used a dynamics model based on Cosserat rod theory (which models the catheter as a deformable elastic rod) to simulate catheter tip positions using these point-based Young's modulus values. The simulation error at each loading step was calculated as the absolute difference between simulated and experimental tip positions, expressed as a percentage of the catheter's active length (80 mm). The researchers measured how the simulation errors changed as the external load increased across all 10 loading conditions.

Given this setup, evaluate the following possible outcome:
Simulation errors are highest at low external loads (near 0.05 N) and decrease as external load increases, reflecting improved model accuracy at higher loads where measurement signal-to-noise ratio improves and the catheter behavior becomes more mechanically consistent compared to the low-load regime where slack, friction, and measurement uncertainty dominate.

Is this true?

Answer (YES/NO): NO